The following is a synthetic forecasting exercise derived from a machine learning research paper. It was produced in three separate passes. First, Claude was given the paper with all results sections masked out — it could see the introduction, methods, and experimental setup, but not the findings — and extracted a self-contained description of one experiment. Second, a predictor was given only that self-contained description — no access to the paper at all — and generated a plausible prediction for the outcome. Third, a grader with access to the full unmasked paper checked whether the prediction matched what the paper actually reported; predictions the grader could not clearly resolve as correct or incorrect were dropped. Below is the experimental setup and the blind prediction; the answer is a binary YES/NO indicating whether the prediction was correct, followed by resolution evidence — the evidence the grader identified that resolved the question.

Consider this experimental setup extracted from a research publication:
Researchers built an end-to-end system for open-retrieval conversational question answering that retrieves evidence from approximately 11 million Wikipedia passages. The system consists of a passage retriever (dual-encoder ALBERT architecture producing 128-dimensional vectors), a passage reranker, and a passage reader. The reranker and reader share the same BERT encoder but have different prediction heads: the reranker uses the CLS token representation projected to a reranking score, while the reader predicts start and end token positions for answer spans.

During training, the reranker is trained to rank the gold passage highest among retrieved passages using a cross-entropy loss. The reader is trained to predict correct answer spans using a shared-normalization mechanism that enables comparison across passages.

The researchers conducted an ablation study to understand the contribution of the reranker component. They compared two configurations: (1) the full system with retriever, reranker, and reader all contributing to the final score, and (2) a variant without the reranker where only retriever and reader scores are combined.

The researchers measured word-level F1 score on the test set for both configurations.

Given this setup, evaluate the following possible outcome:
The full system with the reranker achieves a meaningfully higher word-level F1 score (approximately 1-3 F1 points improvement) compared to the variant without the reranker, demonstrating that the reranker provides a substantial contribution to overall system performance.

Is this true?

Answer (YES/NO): YES